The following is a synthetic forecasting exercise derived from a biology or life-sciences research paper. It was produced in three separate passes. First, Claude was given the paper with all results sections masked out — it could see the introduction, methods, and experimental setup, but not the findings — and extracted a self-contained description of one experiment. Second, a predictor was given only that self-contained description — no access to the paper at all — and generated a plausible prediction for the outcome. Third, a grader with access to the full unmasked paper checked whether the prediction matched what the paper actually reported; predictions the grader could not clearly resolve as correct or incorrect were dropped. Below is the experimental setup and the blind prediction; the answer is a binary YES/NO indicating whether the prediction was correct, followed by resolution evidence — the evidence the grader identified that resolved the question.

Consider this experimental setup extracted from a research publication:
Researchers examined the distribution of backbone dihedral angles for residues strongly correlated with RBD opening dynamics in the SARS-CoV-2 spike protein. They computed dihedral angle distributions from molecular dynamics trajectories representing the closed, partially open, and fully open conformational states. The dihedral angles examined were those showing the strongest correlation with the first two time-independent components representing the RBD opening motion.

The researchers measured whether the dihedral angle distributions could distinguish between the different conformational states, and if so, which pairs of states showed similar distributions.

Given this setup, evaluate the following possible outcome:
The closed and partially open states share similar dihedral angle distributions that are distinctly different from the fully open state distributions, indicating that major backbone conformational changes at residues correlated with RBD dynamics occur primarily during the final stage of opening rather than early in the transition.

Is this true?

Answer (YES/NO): NO